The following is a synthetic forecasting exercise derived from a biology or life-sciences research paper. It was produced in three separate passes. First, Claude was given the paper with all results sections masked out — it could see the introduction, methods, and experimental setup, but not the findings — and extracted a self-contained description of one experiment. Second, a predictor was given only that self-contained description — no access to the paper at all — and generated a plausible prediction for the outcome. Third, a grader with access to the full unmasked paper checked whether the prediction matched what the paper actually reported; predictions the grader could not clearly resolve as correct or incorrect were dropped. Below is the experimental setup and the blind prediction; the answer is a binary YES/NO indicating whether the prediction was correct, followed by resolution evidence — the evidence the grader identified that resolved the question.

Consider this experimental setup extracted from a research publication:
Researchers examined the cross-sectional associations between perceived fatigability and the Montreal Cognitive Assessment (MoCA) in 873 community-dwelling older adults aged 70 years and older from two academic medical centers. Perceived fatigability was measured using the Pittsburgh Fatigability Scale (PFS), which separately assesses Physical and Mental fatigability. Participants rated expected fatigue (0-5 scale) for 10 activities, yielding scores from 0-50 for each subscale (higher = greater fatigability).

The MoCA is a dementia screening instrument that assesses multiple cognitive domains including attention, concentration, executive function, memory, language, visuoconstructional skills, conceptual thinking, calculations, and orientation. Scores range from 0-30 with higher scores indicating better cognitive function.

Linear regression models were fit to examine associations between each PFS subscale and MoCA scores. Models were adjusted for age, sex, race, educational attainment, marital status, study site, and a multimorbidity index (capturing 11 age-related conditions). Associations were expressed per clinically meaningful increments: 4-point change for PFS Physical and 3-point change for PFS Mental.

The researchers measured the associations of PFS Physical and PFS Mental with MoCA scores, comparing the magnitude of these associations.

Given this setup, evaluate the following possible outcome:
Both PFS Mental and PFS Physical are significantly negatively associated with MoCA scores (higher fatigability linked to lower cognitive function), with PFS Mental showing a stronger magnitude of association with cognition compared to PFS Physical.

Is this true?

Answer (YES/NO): NO